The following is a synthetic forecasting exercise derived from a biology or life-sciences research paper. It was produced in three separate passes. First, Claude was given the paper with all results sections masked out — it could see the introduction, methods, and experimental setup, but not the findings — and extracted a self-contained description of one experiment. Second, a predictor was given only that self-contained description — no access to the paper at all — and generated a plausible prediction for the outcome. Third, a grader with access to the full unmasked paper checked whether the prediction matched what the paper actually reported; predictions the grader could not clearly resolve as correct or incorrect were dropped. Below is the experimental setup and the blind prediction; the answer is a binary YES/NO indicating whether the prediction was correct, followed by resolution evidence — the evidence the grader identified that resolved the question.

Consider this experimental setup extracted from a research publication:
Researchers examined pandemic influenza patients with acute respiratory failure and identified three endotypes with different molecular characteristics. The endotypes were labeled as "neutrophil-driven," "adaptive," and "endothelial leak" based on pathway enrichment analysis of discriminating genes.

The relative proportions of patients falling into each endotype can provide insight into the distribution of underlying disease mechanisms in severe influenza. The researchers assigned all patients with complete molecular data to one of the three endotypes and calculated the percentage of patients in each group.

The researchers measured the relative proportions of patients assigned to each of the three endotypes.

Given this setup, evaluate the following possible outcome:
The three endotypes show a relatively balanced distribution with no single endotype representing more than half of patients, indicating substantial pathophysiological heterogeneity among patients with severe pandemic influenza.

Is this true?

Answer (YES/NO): NO